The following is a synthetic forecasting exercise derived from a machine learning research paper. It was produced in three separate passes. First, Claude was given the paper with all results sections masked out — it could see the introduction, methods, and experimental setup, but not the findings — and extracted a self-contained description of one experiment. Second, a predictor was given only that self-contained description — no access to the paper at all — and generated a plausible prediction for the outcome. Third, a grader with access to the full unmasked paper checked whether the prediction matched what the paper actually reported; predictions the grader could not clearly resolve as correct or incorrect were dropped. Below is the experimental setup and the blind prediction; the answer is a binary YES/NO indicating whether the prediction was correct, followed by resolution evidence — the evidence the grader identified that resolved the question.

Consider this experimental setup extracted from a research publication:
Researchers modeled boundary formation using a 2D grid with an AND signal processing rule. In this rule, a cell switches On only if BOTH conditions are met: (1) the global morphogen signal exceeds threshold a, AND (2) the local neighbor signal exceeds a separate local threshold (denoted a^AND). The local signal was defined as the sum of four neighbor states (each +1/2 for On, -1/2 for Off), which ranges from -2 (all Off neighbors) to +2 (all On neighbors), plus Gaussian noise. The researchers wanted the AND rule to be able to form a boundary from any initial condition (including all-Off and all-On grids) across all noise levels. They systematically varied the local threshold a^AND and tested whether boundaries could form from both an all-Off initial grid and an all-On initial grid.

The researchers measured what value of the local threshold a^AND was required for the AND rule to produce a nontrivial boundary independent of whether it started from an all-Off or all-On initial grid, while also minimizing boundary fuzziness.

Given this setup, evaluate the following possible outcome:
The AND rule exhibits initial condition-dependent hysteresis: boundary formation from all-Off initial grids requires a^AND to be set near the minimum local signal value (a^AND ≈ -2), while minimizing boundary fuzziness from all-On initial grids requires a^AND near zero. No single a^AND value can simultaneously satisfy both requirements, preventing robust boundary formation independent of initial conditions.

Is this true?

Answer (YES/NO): NO